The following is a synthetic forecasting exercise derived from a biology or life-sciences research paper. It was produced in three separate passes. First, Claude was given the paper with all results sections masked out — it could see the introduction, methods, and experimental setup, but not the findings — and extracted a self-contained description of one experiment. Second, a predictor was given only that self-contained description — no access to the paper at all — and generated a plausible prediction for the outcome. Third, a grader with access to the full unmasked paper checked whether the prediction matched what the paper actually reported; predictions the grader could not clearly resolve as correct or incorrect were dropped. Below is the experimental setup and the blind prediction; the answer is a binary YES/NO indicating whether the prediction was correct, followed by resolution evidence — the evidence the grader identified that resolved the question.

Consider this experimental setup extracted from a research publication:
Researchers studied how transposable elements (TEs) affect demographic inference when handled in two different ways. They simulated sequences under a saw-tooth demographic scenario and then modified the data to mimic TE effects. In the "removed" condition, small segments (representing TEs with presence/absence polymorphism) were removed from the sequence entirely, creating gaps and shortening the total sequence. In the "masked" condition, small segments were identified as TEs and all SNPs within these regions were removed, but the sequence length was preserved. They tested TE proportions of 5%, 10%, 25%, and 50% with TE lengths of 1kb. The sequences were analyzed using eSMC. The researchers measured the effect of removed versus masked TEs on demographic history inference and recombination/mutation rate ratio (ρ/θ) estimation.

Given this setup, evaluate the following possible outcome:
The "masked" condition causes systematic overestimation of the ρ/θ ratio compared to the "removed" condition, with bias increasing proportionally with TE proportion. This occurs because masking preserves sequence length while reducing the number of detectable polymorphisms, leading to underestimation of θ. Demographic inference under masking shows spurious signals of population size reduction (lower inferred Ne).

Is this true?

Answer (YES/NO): NO